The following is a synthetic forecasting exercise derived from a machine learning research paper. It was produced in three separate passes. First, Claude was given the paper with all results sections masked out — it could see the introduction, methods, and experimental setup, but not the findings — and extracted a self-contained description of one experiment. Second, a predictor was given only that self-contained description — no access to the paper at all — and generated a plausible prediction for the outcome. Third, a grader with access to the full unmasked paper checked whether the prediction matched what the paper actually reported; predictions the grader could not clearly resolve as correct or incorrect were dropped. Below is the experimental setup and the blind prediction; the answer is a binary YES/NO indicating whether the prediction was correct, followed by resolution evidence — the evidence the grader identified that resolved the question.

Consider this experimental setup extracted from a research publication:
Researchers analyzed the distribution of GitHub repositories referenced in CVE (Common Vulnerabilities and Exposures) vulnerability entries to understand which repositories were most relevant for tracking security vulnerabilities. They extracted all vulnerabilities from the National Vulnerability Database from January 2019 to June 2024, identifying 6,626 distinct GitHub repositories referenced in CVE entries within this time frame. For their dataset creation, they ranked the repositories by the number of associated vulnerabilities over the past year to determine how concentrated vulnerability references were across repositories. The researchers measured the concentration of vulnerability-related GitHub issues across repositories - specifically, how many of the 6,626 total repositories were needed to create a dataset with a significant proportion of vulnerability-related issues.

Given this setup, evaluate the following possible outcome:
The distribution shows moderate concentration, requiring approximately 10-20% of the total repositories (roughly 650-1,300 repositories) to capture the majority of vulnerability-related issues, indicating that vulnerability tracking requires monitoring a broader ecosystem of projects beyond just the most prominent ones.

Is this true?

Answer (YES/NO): NO